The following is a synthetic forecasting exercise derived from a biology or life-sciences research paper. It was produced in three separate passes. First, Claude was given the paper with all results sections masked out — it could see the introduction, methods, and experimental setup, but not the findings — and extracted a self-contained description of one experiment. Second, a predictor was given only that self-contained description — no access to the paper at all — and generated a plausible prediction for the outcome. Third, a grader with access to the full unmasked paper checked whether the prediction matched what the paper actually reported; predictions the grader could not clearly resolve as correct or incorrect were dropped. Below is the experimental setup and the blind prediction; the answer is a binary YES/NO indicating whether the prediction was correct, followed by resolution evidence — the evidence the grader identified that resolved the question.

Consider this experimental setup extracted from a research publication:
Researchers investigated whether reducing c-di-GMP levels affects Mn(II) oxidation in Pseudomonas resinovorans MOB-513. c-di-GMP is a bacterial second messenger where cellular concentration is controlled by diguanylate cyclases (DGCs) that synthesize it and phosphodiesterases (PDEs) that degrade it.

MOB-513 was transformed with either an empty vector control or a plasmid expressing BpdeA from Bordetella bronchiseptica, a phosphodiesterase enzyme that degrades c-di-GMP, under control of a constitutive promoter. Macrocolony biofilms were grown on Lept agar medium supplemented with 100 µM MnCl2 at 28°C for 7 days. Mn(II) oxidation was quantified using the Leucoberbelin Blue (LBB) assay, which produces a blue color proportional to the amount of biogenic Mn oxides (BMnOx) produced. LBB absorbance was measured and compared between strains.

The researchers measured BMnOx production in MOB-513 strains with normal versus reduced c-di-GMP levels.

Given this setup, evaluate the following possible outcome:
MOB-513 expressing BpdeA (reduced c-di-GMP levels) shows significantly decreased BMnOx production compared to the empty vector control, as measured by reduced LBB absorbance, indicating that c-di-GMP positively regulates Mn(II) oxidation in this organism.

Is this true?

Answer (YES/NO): YES